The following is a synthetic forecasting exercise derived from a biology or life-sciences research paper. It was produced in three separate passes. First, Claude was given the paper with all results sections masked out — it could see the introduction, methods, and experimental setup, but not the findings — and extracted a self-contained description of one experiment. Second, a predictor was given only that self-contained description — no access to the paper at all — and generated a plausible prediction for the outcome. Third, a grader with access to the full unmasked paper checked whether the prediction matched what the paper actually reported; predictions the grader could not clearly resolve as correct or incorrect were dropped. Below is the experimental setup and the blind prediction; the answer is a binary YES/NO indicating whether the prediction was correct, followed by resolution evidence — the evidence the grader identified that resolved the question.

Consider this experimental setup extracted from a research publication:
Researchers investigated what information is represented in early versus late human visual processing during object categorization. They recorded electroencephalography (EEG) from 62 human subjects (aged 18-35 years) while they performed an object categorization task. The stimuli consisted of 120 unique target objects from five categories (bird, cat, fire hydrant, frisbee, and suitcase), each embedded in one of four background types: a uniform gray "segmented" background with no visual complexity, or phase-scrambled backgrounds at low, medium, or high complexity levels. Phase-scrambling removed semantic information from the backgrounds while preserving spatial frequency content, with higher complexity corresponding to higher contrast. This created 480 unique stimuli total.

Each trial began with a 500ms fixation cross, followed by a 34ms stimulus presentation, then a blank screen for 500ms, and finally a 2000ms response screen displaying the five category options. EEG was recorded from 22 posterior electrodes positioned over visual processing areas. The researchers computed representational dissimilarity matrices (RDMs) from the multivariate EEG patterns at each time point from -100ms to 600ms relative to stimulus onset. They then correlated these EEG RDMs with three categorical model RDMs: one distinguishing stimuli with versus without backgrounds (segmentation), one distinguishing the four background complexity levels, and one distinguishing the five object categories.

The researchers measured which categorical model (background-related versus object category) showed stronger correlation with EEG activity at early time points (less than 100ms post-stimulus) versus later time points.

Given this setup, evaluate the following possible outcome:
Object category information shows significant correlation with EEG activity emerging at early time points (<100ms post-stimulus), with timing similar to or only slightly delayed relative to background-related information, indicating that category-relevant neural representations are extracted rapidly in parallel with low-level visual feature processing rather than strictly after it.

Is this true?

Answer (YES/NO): NO